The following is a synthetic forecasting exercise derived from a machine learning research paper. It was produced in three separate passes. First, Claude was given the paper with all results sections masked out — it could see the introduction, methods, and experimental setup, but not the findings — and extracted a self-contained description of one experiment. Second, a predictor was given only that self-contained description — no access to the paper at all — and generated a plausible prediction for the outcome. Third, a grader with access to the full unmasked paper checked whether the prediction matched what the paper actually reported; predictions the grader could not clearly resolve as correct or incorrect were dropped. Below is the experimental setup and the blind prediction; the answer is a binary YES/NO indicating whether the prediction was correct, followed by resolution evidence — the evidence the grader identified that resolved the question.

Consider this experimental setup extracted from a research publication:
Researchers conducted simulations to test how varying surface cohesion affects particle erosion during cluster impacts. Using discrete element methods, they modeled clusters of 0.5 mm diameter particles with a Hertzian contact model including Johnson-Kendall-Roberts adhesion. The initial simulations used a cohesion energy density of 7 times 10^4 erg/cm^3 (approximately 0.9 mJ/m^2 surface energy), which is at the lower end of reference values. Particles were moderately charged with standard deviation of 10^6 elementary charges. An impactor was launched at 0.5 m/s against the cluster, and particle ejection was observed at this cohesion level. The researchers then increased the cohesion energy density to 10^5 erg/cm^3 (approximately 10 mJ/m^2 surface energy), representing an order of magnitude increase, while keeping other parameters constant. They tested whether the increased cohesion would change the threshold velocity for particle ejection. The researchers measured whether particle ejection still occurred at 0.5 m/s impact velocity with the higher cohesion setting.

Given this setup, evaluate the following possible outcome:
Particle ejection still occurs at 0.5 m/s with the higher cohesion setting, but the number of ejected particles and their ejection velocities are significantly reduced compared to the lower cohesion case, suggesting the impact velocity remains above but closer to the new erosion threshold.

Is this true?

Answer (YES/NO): NO